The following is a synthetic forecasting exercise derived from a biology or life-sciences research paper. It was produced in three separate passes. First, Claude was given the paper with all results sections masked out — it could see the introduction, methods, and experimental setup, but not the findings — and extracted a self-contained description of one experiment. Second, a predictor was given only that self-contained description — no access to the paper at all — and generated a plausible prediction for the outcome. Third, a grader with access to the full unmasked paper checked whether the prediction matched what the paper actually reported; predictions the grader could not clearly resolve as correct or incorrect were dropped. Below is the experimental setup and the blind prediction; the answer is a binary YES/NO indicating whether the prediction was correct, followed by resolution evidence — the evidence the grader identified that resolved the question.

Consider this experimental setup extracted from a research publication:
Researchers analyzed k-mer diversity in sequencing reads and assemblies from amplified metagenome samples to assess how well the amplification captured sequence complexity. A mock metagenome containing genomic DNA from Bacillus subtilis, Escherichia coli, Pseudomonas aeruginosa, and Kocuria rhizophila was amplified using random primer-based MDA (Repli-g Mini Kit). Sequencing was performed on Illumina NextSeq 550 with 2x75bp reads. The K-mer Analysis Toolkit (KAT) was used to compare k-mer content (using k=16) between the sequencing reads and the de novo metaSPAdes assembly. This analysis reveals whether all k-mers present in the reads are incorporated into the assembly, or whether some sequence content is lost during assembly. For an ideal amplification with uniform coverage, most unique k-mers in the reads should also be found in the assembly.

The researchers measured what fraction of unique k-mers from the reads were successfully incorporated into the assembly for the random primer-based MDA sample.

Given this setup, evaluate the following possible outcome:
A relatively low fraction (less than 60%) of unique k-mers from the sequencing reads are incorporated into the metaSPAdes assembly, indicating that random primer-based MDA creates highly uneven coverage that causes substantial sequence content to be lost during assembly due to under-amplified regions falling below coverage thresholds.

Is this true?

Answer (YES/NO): NO